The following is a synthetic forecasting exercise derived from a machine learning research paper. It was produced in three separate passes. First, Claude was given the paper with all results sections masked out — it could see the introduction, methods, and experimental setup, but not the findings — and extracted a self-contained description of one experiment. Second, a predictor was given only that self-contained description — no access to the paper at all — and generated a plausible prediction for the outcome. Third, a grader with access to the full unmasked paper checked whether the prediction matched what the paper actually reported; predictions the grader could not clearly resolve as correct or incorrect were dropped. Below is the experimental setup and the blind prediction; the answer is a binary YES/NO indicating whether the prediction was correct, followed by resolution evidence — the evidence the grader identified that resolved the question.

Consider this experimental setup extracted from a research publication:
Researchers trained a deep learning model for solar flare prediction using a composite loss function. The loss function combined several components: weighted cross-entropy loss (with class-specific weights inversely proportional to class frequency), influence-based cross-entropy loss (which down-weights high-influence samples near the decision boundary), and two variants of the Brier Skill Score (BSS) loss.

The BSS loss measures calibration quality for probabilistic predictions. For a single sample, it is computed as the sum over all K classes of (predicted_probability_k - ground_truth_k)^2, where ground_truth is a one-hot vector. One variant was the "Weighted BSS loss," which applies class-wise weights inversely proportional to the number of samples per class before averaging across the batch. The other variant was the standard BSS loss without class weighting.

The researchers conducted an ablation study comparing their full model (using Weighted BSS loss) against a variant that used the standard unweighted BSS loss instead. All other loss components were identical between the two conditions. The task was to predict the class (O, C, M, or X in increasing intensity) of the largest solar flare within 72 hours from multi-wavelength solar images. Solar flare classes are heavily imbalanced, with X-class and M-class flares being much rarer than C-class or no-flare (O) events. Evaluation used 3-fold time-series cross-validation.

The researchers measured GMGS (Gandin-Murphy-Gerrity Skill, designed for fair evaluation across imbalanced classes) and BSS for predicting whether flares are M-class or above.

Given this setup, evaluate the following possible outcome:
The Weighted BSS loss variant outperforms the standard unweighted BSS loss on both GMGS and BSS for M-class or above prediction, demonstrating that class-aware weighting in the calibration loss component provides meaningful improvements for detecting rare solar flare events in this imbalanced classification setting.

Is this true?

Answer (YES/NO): NO